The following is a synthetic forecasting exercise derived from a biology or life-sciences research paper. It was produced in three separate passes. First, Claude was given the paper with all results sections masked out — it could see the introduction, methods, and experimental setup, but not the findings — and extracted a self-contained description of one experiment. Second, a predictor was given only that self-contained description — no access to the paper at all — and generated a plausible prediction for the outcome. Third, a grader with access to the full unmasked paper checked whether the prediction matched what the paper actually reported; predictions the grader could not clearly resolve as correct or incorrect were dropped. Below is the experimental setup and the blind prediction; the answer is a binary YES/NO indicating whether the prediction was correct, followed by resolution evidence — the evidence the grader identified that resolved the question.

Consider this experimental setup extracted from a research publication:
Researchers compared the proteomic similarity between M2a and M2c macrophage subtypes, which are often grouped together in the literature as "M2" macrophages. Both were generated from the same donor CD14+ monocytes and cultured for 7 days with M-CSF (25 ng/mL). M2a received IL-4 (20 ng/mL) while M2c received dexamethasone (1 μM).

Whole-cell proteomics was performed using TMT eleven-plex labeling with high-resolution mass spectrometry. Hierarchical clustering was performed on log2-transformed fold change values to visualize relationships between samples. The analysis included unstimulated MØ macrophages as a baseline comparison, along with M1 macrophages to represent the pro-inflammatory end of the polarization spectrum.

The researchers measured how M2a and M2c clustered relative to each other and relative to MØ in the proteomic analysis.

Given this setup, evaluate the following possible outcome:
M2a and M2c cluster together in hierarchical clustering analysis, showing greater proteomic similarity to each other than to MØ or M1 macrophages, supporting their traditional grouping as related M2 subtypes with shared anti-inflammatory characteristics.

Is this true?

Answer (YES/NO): NO